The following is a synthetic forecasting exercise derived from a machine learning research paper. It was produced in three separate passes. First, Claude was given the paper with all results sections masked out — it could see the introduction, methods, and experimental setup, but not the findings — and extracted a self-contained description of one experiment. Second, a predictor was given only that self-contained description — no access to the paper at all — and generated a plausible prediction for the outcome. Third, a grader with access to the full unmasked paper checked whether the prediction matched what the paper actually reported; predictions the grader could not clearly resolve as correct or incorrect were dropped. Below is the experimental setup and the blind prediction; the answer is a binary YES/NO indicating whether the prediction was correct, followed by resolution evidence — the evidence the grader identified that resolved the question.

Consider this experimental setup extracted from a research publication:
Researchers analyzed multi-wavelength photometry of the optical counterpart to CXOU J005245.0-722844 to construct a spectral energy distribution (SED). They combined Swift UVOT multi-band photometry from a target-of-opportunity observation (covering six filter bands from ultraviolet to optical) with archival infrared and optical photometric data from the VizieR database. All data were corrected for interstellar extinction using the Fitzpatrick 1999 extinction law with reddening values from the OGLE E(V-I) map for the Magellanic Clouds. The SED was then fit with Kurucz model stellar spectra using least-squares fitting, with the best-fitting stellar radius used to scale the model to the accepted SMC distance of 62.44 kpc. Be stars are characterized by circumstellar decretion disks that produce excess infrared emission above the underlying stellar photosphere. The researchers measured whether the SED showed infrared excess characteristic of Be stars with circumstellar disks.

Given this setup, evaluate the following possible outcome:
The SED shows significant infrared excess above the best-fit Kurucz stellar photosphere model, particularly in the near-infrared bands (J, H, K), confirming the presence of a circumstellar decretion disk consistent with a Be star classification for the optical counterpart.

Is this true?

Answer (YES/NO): YES